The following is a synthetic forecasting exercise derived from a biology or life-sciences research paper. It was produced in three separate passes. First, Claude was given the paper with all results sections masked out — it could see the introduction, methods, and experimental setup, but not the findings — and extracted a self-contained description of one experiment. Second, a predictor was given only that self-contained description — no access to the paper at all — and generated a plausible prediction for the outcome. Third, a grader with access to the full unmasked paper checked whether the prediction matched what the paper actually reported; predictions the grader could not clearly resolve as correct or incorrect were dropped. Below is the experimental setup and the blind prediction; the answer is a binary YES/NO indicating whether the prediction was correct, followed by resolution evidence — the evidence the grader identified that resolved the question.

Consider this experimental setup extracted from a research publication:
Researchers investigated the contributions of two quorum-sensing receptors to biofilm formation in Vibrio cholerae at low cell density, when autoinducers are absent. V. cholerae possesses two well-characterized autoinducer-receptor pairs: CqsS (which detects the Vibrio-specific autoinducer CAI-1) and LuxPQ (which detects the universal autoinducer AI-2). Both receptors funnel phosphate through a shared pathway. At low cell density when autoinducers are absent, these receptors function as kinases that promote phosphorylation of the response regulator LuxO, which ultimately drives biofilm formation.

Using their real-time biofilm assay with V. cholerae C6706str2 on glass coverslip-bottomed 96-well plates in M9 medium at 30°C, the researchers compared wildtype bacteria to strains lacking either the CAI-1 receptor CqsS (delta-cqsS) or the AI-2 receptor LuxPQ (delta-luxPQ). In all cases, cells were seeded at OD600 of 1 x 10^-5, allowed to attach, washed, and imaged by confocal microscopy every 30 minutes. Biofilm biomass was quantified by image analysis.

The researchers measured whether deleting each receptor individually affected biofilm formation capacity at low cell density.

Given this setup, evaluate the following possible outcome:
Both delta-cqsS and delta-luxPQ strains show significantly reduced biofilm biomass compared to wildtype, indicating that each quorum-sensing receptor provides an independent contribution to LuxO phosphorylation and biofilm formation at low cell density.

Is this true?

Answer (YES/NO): NO